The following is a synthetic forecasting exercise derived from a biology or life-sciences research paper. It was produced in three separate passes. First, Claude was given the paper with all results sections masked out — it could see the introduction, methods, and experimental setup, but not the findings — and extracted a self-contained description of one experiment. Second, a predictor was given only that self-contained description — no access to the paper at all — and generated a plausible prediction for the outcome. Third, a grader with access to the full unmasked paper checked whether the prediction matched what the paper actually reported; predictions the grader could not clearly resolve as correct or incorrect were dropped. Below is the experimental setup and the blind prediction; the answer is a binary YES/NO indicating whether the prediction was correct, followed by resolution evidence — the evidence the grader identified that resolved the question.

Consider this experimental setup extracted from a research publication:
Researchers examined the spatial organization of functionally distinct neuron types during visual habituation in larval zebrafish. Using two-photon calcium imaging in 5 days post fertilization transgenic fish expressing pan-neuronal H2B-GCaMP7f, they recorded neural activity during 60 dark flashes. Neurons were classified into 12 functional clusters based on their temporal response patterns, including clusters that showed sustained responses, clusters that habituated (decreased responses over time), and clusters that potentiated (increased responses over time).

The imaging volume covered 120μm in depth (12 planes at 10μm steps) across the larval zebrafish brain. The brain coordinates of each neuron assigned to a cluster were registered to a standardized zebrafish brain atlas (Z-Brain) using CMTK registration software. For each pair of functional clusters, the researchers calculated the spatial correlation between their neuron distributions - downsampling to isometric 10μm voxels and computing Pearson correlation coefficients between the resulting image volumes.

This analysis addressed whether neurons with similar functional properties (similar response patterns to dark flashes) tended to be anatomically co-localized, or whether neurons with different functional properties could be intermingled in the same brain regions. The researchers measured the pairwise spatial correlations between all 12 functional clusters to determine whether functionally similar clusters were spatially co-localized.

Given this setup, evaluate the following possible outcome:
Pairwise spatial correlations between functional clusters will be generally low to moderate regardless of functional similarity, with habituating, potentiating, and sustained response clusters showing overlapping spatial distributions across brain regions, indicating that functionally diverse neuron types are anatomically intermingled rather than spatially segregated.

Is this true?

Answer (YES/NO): NO